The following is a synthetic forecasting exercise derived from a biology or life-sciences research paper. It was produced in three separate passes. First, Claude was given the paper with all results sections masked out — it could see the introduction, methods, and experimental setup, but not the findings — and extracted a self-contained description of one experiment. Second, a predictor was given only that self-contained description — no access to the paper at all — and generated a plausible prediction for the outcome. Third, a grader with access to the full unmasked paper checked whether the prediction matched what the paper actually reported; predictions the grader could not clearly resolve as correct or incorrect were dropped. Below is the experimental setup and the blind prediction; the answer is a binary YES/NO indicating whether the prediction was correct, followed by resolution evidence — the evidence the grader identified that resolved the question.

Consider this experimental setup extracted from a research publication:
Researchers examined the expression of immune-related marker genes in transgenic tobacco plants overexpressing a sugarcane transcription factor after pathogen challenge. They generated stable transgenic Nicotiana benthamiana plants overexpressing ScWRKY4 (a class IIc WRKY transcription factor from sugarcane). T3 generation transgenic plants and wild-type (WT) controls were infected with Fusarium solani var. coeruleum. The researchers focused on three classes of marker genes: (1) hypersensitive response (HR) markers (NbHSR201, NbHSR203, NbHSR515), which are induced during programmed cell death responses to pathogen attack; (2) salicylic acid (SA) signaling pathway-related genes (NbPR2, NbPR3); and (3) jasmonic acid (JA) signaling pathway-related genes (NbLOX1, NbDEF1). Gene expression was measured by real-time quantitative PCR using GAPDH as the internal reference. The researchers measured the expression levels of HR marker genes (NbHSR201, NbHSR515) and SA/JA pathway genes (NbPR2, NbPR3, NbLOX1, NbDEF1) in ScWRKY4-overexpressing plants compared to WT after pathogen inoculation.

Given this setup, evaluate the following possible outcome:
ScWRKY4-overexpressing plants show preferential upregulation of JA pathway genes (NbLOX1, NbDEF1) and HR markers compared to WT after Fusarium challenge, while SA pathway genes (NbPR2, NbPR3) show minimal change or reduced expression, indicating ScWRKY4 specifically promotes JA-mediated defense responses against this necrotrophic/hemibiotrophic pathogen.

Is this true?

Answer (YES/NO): NO